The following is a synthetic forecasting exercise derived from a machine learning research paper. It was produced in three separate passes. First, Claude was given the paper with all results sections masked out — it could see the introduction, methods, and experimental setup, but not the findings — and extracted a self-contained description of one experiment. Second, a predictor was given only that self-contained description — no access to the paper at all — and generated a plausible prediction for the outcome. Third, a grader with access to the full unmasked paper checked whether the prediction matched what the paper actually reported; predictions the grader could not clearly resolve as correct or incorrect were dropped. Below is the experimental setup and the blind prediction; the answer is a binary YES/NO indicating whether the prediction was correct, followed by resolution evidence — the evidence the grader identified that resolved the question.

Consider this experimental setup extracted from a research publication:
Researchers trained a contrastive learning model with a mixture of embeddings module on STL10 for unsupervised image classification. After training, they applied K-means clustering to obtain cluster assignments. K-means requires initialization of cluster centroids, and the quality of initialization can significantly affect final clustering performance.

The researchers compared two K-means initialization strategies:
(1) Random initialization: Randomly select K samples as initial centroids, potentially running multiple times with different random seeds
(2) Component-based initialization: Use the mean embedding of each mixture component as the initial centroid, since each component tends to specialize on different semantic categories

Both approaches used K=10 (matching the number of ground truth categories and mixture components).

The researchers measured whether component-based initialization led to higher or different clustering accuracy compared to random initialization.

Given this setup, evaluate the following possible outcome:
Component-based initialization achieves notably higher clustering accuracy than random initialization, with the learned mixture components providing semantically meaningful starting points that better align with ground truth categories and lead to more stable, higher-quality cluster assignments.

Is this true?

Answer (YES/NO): YES